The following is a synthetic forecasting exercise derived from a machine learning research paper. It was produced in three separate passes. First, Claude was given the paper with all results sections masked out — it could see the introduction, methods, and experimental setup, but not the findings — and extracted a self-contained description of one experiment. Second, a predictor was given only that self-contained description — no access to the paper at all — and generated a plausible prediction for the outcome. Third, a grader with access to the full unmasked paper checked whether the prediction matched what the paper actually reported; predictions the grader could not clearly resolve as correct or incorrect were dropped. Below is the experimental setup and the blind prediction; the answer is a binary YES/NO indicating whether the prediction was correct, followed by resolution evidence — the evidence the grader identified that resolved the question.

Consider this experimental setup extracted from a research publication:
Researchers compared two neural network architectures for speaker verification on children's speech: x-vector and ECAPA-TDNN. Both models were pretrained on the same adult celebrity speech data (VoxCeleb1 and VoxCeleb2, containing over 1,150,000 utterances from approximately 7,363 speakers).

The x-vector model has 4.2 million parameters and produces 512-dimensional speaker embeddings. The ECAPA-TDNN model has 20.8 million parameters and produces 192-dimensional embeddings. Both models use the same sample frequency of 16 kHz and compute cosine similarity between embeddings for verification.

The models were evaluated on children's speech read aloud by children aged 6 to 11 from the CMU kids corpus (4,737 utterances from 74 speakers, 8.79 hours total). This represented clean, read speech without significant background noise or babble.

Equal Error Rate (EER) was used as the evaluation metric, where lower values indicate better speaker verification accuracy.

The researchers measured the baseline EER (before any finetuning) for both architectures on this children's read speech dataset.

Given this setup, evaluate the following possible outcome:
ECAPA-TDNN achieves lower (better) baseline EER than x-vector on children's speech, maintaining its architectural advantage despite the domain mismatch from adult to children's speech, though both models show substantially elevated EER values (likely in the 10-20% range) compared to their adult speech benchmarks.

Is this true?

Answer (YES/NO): NO